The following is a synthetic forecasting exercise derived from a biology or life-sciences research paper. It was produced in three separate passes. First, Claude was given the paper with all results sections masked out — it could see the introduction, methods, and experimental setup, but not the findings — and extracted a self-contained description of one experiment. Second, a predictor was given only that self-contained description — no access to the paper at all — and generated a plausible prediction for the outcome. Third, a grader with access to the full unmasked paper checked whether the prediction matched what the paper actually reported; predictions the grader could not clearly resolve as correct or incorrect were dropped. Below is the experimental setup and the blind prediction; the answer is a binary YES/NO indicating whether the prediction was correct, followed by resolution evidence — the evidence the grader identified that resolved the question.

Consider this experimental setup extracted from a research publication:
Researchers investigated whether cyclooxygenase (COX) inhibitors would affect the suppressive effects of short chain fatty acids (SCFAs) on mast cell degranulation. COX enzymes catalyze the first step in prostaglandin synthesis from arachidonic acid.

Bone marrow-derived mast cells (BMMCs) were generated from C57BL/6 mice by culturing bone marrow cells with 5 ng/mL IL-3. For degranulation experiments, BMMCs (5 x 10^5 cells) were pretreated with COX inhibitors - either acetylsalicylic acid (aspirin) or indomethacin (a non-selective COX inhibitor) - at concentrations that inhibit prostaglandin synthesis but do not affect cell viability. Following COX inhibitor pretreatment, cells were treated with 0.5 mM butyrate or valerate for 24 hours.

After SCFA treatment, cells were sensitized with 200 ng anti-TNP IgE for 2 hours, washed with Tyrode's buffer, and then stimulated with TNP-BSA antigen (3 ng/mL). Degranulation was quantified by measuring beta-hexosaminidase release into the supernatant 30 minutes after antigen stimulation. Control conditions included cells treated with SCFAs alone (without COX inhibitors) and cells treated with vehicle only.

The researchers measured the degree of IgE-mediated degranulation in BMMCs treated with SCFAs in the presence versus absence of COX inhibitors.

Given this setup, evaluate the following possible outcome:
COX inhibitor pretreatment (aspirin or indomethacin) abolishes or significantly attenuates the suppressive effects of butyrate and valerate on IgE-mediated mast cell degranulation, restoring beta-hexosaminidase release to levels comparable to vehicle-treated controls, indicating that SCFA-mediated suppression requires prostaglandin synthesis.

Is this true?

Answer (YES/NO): NO